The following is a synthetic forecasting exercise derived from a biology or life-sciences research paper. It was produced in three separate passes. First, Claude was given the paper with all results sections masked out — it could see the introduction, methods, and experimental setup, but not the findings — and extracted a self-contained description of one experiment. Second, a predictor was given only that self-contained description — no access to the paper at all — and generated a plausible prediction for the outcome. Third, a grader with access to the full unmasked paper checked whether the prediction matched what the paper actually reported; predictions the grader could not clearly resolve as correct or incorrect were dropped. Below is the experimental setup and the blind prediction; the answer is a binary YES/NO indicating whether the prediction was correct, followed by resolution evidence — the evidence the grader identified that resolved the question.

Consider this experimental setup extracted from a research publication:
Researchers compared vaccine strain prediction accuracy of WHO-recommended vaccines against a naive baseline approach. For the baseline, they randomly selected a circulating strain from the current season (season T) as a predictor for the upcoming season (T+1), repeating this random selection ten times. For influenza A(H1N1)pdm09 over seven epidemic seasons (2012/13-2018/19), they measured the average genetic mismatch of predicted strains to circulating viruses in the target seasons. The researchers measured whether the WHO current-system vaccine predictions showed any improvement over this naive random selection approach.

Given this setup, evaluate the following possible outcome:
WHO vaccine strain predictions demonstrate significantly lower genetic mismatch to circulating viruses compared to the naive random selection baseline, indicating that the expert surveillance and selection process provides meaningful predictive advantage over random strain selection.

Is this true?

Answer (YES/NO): NO